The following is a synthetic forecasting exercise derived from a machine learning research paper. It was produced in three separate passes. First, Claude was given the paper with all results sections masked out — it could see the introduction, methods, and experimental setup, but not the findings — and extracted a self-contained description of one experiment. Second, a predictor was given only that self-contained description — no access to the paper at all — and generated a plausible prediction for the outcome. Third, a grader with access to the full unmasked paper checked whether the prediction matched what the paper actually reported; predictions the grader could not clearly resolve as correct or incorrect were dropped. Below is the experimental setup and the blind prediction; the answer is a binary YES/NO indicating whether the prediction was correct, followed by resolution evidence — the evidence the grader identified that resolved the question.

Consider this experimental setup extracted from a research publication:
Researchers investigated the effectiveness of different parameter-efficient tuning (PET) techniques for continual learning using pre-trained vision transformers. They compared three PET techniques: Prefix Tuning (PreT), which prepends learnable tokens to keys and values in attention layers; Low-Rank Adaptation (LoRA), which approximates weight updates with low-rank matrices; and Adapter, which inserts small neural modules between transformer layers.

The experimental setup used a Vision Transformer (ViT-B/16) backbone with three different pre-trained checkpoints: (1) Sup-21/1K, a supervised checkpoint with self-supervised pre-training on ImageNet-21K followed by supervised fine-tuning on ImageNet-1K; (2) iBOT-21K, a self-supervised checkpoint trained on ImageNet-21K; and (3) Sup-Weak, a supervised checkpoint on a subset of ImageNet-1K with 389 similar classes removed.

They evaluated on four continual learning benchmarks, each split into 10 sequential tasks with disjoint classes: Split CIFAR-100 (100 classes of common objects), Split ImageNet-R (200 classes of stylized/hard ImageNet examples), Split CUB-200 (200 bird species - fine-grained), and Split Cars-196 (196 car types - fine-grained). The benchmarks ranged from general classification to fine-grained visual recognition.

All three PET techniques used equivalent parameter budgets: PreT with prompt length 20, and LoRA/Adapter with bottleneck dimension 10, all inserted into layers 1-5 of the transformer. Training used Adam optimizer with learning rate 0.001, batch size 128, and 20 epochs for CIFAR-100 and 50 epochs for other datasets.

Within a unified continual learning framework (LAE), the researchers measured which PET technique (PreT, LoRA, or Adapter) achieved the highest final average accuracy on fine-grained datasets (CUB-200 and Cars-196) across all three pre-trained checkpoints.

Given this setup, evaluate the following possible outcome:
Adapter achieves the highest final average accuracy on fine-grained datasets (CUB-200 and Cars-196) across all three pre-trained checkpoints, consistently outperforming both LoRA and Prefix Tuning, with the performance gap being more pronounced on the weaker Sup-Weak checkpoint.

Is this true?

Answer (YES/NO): NO